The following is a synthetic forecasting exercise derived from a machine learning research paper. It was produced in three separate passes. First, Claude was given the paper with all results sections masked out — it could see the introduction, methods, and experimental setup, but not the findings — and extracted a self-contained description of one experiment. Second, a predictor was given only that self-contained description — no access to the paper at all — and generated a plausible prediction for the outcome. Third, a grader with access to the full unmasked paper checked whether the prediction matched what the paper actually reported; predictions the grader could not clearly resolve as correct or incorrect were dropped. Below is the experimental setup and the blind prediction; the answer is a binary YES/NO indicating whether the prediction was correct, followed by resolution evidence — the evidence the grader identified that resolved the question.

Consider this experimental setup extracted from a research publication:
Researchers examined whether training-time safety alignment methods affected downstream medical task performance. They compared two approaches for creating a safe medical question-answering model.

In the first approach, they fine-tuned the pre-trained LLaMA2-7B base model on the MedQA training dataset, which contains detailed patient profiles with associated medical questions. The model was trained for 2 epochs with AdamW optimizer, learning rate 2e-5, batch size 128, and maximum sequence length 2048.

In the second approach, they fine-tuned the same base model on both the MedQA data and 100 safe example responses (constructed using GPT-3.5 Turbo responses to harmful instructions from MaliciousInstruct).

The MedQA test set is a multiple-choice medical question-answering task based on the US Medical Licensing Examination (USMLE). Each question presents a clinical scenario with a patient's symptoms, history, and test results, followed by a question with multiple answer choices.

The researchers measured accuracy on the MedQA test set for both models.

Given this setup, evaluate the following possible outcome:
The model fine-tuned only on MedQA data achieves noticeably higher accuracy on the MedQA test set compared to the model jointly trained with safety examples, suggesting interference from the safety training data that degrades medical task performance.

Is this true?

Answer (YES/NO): YES